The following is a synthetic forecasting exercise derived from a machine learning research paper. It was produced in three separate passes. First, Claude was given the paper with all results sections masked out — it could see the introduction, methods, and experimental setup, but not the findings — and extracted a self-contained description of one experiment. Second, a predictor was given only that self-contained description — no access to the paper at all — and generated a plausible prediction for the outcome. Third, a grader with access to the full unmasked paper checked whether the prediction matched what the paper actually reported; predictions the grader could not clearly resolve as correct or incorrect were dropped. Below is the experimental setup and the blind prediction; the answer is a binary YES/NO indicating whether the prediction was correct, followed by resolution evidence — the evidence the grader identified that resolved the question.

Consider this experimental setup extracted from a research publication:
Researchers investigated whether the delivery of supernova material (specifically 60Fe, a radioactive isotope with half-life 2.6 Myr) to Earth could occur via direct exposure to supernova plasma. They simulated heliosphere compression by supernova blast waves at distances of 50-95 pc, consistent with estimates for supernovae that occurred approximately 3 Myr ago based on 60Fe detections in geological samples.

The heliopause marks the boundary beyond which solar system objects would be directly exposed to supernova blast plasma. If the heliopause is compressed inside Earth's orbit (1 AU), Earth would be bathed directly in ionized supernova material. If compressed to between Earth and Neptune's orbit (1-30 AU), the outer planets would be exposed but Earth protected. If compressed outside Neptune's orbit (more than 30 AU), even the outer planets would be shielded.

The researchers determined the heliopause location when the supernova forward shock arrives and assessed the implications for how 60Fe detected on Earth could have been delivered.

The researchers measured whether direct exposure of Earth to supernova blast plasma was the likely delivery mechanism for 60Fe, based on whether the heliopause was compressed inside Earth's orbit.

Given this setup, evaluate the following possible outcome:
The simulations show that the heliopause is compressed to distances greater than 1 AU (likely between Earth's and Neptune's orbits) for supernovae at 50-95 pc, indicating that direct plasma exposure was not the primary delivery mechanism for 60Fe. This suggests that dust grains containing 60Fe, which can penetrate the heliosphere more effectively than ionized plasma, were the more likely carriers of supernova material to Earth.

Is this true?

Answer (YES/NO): YES